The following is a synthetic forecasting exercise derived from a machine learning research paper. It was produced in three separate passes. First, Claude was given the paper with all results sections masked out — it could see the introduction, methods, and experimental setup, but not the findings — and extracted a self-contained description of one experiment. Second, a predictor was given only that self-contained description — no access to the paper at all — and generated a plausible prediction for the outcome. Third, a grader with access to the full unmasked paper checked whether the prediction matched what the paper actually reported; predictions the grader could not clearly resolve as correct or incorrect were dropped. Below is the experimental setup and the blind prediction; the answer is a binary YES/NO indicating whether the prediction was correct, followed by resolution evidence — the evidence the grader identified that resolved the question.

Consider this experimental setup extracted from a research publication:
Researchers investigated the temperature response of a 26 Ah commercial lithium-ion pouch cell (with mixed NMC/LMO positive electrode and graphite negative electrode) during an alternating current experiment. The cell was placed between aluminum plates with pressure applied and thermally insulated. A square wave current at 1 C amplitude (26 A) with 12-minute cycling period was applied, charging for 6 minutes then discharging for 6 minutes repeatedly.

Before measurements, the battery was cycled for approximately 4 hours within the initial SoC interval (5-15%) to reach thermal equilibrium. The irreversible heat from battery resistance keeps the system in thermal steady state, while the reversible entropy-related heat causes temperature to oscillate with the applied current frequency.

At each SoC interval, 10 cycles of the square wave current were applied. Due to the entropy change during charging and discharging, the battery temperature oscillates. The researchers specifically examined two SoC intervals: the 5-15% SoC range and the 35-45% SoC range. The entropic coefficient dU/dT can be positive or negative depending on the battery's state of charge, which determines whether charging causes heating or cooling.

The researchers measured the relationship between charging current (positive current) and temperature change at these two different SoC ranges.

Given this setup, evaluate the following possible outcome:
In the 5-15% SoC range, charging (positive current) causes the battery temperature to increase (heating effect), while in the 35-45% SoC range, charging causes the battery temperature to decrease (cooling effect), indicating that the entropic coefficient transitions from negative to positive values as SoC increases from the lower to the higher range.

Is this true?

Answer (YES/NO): NO